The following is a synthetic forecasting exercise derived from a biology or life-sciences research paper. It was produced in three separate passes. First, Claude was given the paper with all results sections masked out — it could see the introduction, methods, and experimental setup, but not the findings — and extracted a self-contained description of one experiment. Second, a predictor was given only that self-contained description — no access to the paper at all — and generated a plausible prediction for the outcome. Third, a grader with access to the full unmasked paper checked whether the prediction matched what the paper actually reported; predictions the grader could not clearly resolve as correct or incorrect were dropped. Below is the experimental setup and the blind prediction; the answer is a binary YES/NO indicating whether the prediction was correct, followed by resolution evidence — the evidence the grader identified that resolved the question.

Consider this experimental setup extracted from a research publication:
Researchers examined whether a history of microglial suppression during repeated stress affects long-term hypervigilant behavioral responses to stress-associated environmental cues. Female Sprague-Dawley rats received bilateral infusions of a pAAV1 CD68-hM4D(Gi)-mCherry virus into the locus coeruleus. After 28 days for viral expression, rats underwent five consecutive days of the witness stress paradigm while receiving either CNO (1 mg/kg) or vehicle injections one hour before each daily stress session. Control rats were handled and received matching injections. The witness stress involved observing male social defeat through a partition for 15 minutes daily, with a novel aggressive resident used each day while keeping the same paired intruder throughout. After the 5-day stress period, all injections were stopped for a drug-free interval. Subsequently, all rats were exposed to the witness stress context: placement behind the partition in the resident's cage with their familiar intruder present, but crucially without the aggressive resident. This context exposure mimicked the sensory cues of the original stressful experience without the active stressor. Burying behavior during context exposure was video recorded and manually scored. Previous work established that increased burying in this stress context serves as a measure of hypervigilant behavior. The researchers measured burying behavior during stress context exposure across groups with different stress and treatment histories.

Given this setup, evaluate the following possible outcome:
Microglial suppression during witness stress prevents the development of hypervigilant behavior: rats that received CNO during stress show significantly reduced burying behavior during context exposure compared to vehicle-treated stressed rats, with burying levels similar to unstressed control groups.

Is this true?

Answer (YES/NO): NO